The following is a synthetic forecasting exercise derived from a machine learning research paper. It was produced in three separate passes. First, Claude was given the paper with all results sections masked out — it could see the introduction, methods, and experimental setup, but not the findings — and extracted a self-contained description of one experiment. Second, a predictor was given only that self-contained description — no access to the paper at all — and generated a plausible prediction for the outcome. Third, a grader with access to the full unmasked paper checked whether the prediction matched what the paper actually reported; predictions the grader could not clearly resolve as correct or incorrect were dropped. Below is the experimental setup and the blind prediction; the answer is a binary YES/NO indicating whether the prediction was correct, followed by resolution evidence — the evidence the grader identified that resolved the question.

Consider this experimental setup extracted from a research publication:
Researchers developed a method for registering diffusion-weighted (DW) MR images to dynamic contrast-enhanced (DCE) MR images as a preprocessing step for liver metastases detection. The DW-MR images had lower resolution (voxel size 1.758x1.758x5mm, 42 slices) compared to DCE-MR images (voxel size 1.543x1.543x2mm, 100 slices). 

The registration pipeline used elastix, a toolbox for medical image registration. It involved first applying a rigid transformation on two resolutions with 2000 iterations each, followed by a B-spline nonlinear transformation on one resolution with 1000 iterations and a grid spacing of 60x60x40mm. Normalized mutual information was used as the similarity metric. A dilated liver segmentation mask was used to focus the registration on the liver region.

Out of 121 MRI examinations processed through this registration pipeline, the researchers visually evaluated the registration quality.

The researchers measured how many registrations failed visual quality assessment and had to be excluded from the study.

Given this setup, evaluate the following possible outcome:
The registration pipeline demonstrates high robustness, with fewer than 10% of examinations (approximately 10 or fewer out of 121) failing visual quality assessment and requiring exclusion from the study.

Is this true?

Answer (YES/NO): YES